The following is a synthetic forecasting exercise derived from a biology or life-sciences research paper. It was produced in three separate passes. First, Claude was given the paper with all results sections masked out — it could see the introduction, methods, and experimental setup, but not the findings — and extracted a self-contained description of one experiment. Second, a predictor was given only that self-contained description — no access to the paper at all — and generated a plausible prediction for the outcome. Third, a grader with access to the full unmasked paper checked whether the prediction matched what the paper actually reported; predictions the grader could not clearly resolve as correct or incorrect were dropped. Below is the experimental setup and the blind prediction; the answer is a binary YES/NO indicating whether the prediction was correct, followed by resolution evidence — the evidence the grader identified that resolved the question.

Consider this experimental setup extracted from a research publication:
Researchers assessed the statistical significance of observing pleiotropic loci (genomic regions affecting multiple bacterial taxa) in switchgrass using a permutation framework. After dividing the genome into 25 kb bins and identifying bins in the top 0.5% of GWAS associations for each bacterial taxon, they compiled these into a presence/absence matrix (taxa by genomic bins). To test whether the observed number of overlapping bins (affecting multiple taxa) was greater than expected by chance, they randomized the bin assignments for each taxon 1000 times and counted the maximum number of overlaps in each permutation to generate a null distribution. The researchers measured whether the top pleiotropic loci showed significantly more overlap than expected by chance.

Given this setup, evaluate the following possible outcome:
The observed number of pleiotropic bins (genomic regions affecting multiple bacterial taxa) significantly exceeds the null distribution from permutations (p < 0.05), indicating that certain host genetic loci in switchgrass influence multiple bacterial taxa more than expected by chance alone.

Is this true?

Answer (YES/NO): YES